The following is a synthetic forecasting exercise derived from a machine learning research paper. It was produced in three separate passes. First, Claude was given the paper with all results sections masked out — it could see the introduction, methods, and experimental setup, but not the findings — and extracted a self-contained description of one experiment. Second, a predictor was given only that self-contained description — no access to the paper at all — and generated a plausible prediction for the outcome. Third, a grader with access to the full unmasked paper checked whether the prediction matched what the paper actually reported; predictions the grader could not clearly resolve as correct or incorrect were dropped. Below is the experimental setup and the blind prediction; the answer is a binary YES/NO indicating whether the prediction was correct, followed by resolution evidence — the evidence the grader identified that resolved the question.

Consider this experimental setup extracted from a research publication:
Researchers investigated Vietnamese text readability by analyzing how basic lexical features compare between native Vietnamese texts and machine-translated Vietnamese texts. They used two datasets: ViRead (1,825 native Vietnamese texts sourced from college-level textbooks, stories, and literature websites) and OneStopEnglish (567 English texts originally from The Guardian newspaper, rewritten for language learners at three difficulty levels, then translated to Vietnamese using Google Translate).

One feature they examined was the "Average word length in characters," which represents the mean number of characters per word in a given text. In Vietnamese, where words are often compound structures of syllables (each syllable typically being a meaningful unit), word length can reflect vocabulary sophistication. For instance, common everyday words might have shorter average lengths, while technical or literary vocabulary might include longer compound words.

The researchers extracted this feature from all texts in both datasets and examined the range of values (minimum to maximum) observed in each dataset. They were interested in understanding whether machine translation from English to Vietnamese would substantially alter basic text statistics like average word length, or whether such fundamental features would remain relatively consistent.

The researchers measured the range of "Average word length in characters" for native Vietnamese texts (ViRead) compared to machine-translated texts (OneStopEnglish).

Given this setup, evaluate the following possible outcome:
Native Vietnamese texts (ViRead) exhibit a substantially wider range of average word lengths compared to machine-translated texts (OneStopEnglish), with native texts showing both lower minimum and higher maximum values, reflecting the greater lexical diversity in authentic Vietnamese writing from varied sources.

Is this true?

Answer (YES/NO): NO